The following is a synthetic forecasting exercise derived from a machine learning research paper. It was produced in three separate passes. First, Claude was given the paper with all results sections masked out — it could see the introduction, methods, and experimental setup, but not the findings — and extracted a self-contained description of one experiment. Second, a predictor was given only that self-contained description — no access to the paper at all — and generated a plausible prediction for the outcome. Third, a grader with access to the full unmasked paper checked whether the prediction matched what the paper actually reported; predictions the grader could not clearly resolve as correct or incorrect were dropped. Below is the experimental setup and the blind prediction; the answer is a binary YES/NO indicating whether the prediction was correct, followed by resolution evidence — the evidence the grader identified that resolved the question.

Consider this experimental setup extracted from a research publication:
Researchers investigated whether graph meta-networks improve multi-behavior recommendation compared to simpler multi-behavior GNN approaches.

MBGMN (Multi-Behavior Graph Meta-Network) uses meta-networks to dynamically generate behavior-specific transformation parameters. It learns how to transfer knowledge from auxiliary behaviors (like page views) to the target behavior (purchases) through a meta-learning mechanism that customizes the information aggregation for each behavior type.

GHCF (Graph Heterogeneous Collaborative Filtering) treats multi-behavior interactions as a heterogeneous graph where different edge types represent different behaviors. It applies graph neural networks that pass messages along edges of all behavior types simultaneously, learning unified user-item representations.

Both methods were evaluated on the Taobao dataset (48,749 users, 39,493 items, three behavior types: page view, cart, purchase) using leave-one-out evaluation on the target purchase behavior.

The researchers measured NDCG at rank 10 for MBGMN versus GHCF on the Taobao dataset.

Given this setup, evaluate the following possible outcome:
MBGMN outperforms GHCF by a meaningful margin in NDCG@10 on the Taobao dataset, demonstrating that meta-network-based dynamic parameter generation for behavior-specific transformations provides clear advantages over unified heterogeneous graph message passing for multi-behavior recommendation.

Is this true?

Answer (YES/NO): NO